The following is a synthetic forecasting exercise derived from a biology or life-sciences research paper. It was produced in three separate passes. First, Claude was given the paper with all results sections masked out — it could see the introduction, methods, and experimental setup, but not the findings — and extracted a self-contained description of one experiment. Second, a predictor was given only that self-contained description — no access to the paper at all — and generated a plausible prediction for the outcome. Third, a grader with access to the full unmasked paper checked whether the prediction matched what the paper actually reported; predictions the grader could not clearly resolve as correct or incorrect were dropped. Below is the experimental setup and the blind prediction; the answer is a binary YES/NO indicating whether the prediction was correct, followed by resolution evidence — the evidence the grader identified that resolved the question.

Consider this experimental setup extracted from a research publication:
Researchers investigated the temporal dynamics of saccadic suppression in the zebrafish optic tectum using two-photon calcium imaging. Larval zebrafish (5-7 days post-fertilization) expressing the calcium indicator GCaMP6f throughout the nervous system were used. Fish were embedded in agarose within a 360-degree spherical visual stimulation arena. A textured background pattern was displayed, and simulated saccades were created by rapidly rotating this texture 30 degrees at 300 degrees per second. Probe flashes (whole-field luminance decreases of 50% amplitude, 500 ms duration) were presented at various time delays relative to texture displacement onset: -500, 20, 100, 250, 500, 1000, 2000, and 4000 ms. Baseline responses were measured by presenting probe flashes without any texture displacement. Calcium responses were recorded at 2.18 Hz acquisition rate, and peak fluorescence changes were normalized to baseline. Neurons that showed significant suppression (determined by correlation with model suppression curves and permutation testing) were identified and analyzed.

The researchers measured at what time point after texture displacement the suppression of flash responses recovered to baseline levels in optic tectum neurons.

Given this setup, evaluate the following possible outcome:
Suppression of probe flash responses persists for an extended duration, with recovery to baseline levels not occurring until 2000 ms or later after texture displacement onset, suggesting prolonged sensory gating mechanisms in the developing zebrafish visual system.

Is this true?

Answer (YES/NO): NO